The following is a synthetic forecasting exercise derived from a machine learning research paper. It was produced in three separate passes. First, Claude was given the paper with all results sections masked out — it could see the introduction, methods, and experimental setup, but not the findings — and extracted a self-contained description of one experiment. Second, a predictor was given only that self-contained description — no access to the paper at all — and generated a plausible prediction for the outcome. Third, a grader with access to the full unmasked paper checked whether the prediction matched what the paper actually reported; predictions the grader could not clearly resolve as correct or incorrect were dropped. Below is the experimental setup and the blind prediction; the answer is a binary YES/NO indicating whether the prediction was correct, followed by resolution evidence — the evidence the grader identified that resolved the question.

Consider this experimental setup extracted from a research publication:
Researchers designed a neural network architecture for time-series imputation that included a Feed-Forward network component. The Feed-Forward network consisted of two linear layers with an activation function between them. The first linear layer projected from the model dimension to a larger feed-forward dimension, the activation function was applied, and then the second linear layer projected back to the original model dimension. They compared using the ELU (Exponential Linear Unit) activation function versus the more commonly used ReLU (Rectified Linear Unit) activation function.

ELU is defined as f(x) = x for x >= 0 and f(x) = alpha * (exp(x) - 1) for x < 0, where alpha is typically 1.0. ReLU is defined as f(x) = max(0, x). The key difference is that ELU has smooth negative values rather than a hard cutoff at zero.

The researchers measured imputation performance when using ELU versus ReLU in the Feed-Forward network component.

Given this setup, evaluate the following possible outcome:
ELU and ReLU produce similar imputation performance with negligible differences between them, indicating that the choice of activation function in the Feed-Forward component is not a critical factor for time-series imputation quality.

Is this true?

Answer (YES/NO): NO